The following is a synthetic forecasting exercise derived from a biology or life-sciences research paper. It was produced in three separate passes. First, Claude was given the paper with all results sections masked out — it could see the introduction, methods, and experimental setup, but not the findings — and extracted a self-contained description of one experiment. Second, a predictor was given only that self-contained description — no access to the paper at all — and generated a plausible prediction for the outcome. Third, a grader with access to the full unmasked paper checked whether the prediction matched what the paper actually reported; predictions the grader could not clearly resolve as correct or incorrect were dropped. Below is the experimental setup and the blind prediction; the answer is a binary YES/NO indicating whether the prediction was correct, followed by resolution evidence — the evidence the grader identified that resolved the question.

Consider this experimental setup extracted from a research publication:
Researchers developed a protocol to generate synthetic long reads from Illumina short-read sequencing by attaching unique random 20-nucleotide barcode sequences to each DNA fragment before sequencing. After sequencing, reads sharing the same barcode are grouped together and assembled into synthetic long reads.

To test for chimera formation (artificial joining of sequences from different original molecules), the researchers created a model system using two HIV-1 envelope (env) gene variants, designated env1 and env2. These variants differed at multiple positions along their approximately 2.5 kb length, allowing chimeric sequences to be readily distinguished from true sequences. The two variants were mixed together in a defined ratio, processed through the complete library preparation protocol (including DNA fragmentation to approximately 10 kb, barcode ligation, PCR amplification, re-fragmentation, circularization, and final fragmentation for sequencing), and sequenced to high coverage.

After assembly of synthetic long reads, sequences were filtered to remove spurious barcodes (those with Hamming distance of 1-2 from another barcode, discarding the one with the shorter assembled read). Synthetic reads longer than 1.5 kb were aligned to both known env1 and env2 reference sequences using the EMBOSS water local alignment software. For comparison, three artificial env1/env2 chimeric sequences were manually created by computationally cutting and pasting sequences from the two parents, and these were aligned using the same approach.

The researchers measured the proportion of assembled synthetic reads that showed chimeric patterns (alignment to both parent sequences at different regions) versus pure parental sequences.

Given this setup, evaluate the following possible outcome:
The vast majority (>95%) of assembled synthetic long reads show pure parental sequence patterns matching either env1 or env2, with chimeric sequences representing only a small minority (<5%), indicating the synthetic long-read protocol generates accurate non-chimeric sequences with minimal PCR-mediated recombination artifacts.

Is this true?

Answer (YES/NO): YES